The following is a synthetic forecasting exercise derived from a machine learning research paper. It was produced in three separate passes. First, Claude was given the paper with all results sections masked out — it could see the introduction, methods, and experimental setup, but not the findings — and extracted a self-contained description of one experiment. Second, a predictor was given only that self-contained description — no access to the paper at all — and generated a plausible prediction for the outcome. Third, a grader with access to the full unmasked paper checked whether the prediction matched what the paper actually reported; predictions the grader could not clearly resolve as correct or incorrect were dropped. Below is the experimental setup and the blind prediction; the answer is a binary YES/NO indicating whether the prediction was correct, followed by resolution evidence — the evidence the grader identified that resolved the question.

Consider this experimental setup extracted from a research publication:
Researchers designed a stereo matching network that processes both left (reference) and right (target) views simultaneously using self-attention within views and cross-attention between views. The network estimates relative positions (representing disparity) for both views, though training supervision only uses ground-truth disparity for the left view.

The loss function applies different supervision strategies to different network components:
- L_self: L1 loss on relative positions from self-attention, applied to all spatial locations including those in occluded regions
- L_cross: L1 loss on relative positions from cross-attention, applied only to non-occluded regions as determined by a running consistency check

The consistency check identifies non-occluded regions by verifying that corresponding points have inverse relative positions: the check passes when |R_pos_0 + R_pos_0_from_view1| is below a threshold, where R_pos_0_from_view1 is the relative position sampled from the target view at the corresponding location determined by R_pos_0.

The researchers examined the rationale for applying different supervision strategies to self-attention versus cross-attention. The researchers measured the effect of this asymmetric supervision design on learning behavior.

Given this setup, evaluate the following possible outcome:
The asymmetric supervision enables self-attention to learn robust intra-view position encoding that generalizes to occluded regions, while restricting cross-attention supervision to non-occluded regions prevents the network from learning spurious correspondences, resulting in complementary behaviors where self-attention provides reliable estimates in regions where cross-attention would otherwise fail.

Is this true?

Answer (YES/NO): YES